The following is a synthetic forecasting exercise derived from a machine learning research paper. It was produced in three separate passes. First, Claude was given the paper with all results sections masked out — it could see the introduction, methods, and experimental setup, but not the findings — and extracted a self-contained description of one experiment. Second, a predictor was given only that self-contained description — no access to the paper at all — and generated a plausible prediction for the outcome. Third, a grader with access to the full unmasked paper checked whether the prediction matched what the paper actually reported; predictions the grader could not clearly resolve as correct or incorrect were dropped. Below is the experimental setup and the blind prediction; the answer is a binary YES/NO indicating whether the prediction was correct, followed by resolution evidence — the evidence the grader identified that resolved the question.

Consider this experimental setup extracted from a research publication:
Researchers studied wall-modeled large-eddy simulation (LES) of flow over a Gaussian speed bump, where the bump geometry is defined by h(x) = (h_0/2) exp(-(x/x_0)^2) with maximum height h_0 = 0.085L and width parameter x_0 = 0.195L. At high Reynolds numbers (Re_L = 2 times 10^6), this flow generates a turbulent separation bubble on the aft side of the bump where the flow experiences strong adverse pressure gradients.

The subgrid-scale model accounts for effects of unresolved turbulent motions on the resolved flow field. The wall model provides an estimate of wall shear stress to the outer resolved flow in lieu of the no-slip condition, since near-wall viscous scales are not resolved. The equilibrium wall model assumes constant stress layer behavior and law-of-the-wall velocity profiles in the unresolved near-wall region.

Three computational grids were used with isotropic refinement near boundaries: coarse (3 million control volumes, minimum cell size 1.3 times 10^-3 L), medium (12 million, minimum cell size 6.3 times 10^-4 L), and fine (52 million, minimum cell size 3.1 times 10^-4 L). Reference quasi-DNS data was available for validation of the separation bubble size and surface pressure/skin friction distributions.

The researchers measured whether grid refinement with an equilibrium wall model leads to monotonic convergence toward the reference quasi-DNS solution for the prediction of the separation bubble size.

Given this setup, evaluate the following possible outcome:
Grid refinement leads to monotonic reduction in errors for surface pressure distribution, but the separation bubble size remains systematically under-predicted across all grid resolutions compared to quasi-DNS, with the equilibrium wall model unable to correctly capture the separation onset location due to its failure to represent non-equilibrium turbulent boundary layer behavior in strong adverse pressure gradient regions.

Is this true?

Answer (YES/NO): NO